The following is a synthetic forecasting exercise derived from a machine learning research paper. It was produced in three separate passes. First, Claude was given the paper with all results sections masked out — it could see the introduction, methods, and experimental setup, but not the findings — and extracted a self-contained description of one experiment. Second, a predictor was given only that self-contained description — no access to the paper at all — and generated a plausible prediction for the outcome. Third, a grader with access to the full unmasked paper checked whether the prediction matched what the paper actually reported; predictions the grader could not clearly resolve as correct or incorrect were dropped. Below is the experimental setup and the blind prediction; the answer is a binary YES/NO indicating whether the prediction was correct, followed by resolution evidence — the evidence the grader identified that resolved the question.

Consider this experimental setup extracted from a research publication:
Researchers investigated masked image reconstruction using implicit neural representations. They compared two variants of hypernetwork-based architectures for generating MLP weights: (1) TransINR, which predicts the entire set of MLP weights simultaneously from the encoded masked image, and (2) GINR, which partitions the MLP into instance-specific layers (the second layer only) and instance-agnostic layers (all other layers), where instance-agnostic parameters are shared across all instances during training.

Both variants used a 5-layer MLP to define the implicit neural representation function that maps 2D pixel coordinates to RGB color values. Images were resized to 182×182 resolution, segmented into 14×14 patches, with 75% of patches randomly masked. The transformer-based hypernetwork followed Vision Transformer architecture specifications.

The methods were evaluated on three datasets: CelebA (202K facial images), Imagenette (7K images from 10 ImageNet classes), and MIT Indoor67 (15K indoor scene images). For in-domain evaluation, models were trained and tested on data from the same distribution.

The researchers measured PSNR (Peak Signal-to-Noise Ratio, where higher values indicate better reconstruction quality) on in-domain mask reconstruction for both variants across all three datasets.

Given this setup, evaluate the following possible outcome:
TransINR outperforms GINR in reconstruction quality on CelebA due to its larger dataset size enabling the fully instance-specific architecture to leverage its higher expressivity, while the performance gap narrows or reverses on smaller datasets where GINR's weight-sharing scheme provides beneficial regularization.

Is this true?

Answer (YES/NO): YES